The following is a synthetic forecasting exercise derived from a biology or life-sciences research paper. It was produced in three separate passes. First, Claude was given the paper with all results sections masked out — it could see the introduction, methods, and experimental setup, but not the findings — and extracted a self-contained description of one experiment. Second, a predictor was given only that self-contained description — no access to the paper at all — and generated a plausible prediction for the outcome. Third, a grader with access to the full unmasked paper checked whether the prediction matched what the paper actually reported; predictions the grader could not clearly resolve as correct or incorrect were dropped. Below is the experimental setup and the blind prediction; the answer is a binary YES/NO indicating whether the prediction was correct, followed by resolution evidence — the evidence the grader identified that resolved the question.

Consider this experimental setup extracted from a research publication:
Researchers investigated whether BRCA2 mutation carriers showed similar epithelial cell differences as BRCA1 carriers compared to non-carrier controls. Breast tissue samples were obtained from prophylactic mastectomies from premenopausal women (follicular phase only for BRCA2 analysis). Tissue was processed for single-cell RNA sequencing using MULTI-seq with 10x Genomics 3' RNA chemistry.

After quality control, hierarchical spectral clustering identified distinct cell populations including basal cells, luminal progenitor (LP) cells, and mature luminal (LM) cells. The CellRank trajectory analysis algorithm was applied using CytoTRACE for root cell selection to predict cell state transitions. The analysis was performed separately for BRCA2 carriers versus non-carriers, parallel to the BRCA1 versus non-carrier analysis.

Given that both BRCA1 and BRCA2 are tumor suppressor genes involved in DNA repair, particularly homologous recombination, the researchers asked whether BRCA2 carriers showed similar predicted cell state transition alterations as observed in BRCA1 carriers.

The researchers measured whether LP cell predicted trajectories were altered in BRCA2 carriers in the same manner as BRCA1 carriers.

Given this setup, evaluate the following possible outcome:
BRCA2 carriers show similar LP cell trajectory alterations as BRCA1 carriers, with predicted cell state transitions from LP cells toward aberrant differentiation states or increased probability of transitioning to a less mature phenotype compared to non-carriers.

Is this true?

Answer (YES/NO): NO